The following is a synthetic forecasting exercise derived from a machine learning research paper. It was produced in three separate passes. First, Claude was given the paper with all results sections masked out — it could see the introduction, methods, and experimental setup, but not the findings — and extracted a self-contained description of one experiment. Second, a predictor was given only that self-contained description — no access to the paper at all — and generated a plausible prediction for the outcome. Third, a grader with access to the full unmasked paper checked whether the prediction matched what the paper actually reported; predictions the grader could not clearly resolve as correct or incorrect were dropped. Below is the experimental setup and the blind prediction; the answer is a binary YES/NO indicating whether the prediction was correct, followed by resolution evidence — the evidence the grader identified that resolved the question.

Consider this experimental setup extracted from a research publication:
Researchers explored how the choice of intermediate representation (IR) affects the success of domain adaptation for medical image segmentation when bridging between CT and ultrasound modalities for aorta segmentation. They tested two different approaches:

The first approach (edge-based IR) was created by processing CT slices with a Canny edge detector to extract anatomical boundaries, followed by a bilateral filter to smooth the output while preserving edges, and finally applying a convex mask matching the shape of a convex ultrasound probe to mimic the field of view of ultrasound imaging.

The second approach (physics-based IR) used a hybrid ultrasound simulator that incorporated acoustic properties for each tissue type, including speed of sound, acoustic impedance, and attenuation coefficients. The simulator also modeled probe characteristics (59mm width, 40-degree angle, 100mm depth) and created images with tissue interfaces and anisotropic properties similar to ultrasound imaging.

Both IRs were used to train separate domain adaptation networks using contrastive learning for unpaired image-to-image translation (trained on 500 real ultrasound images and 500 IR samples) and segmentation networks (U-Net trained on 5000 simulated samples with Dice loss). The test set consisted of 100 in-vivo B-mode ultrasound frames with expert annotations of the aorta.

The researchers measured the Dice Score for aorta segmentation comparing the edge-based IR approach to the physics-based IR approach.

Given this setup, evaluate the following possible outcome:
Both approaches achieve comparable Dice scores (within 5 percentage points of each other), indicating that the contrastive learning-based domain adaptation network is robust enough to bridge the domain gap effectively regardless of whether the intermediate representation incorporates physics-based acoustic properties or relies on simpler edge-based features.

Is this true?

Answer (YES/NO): NO